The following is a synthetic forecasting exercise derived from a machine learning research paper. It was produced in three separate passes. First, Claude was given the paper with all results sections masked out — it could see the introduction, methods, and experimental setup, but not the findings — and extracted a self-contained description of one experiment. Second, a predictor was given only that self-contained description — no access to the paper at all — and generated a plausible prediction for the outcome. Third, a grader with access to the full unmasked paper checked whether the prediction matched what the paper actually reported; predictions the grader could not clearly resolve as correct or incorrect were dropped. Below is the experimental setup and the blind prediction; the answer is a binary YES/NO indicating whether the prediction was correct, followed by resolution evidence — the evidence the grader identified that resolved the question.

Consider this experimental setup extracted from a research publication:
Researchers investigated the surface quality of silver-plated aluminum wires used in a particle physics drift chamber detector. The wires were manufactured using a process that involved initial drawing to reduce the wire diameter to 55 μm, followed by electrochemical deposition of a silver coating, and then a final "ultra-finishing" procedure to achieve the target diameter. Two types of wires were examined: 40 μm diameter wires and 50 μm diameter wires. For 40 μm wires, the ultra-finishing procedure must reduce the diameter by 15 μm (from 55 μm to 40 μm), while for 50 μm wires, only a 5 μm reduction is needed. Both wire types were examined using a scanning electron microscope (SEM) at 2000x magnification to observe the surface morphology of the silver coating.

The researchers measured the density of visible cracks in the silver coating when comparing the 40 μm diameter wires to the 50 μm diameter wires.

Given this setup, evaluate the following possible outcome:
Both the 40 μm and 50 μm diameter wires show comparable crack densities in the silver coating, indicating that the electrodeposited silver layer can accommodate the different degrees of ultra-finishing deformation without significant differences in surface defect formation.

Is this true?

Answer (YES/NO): NO